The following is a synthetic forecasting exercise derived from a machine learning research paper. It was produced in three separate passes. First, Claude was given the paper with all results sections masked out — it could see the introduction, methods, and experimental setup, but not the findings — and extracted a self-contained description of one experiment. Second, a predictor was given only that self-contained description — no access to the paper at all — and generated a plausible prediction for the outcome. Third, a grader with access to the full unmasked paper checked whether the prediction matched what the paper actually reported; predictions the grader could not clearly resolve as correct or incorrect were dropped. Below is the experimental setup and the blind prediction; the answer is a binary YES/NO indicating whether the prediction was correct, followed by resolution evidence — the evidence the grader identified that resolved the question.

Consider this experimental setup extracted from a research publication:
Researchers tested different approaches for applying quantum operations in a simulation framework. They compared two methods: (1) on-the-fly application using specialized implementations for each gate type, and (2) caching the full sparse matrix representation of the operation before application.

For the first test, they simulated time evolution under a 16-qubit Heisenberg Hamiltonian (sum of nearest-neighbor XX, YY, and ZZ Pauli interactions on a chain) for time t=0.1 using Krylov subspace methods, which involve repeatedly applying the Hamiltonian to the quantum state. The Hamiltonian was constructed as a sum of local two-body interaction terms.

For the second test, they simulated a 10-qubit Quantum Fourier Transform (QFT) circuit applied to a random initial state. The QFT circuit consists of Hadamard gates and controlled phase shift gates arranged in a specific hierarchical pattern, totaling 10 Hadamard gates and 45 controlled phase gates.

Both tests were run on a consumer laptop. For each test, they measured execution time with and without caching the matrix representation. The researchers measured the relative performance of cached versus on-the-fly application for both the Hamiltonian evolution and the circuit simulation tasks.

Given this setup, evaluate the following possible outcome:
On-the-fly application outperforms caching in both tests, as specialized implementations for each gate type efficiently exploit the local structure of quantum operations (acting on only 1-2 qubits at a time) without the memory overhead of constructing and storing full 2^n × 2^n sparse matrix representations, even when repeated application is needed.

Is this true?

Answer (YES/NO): NO